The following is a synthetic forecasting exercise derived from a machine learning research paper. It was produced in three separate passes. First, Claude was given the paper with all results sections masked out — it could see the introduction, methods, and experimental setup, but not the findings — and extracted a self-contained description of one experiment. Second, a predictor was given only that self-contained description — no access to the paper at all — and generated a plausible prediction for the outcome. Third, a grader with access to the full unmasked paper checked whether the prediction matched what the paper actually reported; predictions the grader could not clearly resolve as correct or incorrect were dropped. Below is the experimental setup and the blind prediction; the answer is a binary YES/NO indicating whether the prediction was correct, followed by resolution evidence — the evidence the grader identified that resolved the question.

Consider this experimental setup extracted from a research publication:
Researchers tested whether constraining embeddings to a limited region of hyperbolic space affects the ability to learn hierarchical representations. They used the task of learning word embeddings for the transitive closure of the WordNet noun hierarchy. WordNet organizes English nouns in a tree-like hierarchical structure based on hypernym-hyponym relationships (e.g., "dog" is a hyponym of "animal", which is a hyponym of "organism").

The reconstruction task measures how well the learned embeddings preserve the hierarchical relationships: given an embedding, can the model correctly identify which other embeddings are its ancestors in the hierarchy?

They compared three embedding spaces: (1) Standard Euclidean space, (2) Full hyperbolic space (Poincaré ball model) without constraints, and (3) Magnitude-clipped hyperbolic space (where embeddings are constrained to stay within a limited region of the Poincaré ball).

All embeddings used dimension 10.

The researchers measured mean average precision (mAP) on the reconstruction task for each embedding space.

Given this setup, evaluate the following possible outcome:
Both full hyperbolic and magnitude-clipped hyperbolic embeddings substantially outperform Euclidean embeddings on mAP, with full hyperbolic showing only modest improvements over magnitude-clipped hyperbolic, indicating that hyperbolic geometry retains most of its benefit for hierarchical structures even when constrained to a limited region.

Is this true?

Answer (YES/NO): NO